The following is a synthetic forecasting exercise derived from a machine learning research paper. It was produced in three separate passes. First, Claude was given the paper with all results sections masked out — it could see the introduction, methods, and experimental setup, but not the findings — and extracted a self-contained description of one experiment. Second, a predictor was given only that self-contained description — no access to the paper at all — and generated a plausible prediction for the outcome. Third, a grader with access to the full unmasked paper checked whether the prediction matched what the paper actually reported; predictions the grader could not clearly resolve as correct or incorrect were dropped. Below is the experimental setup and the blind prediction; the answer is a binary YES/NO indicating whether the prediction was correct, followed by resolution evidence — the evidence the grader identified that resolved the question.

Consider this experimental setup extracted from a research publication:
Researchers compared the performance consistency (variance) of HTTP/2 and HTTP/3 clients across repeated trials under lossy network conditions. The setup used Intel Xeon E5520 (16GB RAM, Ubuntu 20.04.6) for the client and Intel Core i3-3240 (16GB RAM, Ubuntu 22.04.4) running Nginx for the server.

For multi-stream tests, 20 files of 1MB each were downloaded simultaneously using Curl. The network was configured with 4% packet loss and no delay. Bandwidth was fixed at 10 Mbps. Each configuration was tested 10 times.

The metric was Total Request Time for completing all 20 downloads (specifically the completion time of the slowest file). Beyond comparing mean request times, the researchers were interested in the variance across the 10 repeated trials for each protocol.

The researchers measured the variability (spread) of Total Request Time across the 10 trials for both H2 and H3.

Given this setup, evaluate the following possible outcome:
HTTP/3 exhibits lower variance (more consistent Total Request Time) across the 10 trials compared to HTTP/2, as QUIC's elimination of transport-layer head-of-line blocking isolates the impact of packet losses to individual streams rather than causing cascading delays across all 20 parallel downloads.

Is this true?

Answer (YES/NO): YES